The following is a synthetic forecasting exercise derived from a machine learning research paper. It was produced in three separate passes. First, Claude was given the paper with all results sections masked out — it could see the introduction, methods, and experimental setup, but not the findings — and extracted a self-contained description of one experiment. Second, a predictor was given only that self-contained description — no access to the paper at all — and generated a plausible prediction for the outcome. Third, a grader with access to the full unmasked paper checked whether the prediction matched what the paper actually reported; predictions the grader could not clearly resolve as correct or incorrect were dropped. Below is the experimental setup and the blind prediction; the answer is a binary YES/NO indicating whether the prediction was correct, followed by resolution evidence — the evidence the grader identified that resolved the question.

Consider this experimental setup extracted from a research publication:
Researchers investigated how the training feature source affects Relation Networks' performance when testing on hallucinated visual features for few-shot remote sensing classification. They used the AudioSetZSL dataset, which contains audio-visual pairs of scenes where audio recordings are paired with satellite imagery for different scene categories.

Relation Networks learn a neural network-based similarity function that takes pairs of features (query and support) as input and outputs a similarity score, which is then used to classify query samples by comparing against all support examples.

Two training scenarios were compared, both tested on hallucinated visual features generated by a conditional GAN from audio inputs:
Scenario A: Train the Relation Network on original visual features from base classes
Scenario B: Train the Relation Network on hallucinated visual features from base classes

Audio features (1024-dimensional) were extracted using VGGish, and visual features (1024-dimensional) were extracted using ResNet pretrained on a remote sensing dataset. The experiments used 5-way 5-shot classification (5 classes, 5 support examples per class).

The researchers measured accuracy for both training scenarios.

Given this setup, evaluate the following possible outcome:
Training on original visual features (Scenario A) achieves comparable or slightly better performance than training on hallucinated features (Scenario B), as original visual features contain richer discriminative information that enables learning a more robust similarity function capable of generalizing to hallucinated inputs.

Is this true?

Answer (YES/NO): YES